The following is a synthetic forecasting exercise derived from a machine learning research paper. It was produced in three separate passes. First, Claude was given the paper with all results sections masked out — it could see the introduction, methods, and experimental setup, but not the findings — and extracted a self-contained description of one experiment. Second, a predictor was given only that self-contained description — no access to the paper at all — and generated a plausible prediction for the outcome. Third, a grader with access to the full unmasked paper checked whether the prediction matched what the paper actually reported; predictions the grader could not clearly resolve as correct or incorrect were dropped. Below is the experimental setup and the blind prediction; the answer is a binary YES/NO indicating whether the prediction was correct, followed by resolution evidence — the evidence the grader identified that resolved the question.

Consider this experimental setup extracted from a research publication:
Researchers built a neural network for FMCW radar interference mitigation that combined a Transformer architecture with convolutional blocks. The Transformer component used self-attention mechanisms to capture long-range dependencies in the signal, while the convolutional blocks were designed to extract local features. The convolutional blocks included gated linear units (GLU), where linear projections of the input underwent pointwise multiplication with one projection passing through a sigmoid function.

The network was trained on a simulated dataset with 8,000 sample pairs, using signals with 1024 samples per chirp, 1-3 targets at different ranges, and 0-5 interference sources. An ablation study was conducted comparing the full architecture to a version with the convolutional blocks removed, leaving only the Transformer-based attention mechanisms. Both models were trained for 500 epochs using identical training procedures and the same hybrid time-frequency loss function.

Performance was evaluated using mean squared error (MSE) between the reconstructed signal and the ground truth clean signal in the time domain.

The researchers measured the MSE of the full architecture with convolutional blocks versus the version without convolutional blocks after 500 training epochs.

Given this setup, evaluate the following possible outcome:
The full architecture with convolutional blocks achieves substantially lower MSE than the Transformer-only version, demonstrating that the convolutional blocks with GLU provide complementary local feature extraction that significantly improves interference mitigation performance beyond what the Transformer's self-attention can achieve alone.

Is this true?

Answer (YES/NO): NO